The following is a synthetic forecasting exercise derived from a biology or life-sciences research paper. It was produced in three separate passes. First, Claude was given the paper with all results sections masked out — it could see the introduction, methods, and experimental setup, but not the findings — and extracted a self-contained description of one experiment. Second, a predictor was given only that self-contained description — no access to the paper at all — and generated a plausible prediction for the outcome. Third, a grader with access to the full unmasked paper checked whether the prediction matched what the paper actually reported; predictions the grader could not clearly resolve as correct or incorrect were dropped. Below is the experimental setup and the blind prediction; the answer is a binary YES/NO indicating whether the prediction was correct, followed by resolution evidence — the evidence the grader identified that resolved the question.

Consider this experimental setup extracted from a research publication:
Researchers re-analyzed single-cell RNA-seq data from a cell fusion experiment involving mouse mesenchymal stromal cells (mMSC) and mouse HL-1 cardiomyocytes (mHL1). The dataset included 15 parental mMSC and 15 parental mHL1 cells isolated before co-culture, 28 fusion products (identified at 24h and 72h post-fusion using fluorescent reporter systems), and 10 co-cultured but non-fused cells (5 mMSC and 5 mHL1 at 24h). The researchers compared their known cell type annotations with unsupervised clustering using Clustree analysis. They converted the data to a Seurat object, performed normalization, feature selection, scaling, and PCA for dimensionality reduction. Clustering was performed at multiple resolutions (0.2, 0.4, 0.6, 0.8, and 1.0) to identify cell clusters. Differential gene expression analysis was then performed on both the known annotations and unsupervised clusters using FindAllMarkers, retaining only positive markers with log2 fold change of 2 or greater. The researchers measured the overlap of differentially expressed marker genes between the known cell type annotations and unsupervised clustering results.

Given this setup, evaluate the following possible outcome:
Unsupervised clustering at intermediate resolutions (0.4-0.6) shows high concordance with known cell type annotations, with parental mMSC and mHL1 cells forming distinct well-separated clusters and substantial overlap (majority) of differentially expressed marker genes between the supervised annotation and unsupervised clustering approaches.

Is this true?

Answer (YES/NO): NO